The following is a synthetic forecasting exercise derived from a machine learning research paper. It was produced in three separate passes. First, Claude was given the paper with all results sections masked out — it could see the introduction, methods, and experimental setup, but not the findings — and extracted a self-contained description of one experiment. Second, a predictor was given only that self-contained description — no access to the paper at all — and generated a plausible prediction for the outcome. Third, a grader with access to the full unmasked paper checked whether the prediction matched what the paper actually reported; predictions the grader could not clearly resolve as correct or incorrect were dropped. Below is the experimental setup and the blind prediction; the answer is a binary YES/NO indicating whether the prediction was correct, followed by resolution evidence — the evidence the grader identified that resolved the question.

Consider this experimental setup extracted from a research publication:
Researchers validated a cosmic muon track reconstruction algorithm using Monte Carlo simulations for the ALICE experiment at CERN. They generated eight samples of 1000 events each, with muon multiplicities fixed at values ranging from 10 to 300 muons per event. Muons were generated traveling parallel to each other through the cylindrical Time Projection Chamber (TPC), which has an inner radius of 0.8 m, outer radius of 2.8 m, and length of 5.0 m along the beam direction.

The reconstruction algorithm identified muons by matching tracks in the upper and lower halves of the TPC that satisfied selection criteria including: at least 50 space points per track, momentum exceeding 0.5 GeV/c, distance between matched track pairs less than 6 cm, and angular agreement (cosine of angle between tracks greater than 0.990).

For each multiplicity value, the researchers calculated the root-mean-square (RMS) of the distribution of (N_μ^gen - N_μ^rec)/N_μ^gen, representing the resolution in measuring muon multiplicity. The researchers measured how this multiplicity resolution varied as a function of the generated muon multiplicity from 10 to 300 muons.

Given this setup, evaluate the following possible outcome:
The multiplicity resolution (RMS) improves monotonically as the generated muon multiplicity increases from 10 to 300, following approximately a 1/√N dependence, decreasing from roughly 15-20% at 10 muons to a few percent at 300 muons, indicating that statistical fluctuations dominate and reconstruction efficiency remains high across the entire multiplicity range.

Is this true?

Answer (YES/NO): NO